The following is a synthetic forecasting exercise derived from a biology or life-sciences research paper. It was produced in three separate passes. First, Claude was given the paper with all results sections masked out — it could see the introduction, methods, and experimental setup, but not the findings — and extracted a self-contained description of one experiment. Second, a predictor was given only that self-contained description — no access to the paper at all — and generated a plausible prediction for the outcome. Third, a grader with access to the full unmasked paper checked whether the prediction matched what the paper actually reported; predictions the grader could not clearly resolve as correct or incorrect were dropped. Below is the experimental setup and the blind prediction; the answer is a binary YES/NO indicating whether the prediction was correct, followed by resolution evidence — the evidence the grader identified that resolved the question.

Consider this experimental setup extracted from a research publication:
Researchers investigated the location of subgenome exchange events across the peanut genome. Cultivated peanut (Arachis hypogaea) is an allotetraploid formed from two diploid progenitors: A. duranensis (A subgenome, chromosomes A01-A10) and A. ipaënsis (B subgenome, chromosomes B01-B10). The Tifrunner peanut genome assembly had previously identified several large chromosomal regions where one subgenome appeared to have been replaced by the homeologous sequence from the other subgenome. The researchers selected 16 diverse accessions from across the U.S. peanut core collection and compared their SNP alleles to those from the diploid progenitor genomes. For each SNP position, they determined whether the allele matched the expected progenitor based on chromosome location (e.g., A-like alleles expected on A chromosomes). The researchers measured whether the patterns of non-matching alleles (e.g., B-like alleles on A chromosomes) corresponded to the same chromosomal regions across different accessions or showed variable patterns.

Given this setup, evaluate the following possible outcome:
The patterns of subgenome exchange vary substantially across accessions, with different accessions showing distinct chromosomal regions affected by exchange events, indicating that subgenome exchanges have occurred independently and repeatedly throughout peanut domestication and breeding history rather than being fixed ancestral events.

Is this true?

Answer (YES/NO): YES